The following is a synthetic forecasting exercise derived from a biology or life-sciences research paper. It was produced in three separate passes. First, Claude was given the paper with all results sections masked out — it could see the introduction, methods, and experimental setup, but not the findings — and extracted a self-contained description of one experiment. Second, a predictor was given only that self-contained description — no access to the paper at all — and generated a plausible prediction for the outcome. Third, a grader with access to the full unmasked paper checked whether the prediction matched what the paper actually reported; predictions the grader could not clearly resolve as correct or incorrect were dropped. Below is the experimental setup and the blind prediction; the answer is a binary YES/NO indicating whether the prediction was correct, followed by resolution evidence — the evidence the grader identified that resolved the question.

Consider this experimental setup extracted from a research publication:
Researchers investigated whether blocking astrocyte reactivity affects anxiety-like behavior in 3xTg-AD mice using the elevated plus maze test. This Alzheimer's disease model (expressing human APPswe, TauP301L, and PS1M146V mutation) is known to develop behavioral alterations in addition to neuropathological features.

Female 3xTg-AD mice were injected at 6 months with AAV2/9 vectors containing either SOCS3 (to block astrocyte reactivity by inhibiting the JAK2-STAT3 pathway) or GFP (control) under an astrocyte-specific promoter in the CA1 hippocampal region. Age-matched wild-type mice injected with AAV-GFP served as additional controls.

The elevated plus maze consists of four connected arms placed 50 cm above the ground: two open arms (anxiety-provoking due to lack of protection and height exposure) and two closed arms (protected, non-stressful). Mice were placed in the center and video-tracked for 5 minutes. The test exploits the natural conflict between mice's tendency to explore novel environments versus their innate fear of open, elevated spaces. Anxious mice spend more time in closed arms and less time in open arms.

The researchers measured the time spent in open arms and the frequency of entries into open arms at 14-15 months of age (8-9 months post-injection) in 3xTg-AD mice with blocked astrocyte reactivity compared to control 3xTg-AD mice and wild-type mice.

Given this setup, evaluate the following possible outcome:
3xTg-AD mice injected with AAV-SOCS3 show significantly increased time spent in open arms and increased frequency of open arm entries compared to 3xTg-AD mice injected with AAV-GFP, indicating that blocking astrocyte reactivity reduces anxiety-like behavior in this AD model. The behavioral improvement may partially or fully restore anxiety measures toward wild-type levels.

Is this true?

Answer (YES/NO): YES